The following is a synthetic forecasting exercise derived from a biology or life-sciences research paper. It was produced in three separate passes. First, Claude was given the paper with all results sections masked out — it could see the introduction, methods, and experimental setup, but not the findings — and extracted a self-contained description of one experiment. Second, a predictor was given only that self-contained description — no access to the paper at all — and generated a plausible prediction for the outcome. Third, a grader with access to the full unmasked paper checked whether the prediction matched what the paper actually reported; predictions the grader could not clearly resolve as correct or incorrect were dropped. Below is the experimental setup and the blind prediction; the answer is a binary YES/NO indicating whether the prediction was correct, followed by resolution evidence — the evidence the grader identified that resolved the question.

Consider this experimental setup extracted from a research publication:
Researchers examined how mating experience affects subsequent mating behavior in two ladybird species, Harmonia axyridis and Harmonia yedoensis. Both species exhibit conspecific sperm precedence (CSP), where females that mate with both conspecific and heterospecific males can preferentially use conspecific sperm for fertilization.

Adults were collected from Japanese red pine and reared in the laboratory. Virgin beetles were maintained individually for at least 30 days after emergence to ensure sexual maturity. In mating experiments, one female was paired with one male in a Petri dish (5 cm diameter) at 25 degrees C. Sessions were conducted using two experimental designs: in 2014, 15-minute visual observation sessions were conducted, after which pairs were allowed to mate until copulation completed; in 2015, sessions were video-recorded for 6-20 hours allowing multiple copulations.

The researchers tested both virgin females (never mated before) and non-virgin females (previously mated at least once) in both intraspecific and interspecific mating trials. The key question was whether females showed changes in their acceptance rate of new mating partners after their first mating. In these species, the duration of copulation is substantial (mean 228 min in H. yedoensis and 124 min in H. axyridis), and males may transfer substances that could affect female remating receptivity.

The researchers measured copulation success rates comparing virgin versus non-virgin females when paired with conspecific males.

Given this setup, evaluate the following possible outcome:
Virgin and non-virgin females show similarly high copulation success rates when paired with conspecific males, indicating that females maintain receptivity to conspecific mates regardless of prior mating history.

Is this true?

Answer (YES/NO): NO